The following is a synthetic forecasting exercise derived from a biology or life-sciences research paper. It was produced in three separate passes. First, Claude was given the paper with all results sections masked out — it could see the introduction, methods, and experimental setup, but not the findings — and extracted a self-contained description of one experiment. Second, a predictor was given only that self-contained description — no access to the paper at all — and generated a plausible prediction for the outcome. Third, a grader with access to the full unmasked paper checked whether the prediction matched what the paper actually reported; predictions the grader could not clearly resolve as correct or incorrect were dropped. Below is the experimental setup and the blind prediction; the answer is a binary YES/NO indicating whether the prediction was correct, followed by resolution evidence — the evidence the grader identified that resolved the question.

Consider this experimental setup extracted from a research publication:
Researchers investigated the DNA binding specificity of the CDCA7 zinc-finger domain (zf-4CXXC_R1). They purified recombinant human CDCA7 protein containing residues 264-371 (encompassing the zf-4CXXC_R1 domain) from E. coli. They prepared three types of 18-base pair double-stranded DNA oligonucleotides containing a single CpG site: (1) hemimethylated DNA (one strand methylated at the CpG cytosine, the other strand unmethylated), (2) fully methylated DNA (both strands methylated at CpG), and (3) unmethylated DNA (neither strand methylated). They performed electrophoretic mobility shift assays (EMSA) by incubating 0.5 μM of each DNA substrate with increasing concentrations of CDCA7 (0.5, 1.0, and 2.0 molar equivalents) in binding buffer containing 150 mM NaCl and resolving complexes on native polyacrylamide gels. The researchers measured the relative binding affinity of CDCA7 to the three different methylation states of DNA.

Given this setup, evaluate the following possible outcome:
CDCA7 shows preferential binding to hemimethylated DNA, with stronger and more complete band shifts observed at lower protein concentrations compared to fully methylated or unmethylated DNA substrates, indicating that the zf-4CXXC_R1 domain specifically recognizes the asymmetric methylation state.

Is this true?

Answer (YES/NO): YES